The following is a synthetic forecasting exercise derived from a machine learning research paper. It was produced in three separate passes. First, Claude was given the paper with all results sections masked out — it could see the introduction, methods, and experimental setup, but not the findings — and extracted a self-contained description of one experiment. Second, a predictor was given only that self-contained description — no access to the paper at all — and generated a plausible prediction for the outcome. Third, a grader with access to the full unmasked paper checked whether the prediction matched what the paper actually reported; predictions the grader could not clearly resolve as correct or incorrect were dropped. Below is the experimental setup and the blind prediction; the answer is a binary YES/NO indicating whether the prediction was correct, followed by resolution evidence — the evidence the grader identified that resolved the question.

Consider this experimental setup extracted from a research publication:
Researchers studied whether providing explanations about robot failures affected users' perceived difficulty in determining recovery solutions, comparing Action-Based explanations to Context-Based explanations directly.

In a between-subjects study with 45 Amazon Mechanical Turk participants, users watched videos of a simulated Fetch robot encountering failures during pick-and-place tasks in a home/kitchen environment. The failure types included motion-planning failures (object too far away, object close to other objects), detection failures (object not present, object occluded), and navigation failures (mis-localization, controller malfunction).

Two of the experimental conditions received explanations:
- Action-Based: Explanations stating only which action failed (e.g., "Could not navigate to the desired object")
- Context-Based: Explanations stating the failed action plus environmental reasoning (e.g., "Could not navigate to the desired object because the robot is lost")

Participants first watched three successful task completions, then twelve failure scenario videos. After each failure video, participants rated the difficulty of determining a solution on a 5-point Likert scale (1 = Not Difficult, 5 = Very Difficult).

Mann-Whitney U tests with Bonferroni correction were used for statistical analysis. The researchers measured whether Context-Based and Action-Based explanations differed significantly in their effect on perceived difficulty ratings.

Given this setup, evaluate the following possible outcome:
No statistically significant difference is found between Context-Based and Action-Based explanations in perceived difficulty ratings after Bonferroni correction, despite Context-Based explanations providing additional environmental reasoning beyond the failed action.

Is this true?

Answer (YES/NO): YES